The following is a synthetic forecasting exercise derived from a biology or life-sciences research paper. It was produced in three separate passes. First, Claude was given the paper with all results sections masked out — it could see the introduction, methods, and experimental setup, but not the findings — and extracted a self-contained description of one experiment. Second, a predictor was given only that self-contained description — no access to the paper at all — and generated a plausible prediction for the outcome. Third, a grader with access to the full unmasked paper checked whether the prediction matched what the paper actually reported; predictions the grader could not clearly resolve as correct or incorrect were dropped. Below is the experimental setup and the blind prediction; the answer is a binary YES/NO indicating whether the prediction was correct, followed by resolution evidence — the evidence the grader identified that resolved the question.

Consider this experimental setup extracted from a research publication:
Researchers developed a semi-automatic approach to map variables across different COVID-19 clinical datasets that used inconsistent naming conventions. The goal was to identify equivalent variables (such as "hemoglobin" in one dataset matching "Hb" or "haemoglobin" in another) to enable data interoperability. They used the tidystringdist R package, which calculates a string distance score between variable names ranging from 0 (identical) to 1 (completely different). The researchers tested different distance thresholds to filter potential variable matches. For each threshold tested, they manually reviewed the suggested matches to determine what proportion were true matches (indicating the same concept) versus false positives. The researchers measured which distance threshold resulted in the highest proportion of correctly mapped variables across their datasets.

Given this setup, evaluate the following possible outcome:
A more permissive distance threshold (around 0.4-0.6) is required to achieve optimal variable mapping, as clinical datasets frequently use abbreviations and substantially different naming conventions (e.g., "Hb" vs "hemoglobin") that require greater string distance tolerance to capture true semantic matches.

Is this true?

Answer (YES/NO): NO